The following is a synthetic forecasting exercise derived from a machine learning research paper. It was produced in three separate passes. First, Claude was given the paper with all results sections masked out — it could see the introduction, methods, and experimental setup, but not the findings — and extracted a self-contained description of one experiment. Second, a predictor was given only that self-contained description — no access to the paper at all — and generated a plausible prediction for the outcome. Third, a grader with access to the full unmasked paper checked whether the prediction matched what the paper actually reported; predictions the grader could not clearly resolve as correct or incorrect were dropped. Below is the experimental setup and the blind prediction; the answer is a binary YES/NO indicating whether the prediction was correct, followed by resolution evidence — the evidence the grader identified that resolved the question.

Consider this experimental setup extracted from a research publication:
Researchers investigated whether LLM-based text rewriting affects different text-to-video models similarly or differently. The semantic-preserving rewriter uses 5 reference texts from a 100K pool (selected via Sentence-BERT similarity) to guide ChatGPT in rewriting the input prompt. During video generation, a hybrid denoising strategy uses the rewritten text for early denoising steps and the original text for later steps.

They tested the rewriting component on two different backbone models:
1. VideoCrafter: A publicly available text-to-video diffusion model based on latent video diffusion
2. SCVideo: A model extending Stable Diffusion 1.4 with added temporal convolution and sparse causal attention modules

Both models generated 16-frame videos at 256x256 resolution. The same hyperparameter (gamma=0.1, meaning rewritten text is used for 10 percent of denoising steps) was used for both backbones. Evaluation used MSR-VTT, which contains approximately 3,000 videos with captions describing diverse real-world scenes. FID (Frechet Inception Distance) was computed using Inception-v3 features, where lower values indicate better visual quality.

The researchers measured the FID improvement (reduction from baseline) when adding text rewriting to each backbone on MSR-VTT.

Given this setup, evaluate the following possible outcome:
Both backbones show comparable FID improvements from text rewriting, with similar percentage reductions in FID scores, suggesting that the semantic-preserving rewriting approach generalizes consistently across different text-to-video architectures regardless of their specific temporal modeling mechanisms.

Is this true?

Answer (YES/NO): NO